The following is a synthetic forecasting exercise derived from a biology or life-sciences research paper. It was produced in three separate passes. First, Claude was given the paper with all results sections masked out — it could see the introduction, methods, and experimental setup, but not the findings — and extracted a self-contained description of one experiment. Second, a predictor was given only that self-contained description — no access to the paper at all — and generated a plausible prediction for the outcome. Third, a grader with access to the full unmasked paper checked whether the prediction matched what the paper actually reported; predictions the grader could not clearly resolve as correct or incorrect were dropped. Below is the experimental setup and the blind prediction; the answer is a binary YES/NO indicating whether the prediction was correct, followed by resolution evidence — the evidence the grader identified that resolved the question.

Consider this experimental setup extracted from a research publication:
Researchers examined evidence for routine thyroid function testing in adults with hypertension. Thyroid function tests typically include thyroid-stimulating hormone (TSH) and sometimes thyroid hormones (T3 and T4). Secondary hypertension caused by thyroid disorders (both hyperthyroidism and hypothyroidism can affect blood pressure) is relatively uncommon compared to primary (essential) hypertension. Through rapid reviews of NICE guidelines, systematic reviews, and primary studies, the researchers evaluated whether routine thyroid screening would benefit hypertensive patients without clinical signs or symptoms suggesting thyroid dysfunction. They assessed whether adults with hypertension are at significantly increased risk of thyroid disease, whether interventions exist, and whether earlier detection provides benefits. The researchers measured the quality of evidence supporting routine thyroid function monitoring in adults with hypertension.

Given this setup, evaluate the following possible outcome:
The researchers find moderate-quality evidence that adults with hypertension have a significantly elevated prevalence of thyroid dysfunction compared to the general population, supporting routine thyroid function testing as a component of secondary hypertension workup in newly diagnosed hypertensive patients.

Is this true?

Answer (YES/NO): NO